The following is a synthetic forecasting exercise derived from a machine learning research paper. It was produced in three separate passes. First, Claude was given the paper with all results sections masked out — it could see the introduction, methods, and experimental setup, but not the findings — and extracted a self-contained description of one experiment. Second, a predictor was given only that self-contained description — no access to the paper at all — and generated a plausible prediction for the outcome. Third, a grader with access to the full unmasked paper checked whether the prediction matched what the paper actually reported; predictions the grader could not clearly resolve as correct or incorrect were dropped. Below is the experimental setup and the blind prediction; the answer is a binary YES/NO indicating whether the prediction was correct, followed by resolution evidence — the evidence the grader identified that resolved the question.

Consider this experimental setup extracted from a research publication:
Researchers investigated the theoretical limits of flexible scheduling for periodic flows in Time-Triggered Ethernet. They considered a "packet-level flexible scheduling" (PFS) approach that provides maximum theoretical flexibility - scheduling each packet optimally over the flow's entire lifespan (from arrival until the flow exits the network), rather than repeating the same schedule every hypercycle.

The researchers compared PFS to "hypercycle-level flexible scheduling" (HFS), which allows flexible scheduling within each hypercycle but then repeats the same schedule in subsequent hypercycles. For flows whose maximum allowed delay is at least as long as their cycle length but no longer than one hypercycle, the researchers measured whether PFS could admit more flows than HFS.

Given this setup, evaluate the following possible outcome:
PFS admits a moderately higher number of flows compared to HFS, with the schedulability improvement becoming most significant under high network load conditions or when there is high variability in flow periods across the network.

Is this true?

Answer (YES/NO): NO